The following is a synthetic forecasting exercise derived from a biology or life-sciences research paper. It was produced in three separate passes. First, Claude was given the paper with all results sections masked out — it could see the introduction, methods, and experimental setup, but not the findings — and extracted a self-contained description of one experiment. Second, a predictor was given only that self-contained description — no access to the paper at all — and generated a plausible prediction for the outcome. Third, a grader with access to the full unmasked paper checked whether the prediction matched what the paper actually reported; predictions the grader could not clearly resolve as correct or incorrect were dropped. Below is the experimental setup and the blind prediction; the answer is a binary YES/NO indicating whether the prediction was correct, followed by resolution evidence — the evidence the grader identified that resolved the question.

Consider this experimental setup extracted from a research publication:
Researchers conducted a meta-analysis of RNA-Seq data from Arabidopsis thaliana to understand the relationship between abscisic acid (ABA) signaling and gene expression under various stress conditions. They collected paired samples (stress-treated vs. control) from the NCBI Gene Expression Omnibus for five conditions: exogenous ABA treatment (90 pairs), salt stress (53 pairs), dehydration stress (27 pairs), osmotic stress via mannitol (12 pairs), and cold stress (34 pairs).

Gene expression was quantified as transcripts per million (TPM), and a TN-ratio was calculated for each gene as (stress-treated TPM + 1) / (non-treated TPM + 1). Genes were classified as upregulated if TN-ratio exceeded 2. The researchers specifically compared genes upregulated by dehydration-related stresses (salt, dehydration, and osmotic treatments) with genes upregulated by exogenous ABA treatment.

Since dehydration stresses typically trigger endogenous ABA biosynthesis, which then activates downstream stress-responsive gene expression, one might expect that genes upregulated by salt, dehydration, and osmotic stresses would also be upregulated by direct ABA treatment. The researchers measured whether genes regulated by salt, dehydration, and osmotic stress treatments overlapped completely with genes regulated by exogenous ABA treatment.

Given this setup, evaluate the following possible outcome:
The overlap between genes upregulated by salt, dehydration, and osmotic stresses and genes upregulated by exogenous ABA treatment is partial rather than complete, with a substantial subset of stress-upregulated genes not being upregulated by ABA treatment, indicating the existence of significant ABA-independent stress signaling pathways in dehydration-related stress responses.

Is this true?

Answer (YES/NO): NO